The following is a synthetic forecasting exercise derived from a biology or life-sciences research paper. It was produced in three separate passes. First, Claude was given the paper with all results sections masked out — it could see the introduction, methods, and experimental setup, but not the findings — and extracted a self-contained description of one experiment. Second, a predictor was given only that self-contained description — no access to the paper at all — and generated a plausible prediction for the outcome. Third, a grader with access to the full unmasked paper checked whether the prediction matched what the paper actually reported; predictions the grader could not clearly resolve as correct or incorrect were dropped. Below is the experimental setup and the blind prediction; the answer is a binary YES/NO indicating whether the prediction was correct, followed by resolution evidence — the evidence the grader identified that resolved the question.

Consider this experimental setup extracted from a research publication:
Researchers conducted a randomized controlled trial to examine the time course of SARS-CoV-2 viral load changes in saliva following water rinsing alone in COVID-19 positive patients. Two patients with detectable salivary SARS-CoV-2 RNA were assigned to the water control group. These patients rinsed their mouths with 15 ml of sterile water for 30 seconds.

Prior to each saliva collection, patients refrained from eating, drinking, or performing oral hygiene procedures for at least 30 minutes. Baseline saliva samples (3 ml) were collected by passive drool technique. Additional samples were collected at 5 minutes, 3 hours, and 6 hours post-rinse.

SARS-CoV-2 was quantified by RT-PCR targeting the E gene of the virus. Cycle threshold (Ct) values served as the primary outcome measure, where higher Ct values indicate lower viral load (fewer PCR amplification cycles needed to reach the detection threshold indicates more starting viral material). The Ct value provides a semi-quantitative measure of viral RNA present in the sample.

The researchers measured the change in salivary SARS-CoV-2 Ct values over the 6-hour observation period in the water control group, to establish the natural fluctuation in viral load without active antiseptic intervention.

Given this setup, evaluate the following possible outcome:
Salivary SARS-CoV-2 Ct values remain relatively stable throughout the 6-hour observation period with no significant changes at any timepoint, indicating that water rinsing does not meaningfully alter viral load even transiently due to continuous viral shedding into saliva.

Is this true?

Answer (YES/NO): YES